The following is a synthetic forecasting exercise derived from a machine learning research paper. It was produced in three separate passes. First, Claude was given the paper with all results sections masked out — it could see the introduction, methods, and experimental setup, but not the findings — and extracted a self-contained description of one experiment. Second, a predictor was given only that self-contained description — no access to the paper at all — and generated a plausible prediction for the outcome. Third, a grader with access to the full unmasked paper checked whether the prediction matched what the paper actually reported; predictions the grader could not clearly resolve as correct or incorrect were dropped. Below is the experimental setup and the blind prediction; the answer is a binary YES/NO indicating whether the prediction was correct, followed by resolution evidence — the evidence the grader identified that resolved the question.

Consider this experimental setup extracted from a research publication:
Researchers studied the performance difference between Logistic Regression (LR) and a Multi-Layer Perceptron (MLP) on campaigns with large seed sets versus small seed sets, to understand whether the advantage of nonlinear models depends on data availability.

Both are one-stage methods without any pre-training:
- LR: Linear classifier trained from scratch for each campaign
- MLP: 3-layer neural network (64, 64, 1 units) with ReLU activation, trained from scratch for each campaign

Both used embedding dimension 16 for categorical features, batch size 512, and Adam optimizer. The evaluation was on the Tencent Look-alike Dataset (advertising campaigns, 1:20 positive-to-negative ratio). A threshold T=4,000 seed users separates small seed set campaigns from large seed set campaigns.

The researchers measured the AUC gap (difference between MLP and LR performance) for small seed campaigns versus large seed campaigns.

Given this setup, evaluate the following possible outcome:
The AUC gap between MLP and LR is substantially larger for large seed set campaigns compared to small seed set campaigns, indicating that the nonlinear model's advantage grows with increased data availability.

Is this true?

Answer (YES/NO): YES